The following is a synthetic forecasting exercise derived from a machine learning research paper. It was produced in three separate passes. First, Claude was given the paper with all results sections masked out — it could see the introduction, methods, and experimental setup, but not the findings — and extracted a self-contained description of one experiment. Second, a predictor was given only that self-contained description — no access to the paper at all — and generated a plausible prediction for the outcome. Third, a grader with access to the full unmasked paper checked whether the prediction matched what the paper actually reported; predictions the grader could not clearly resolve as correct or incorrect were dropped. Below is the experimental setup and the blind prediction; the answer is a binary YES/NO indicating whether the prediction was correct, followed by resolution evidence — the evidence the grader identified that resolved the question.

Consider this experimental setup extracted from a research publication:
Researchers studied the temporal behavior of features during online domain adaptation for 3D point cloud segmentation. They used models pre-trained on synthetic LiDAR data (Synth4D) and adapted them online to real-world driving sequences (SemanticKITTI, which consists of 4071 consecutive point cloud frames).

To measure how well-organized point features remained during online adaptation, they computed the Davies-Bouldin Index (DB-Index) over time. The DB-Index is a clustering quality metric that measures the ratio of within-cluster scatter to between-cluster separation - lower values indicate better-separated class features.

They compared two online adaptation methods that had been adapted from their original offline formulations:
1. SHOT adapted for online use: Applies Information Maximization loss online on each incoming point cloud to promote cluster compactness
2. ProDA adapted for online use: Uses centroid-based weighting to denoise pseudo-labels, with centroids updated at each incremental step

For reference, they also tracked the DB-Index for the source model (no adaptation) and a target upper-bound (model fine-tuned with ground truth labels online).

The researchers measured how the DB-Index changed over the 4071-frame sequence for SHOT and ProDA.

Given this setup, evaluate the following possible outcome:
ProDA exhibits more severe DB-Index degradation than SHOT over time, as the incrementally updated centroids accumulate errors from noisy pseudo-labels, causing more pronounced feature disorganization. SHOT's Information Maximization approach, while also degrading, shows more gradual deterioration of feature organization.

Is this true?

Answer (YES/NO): NO